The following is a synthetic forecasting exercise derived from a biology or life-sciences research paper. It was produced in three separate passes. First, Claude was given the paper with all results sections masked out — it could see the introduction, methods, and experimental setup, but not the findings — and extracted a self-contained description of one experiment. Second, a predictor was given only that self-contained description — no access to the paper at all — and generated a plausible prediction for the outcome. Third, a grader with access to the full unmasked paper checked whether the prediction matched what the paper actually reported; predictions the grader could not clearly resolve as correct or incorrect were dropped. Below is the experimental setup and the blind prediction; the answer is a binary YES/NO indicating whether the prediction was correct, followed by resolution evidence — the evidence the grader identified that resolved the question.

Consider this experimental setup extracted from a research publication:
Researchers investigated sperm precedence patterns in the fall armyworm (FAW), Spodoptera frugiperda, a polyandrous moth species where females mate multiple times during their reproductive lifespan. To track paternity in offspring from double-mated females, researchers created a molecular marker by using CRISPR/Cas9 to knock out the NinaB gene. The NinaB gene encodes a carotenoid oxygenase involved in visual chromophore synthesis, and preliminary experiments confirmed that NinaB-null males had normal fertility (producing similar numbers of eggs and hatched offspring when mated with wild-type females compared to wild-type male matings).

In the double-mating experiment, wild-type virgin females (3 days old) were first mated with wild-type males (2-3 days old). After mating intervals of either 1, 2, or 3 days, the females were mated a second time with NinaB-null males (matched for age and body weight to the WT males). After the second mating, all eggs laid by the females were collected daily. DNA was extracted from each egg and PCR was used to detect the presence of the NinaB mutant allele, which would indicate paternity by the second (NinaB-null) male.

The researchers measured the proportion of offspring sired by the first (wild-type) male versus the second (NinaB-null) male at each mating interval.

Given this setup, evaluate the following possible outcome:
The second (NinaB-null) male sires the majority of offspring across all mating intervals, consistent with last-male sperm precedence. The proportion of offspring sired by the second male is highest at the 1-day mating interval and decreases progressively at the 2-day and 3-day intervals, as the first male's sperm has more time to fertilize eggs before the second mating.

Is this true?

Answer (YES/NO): NO